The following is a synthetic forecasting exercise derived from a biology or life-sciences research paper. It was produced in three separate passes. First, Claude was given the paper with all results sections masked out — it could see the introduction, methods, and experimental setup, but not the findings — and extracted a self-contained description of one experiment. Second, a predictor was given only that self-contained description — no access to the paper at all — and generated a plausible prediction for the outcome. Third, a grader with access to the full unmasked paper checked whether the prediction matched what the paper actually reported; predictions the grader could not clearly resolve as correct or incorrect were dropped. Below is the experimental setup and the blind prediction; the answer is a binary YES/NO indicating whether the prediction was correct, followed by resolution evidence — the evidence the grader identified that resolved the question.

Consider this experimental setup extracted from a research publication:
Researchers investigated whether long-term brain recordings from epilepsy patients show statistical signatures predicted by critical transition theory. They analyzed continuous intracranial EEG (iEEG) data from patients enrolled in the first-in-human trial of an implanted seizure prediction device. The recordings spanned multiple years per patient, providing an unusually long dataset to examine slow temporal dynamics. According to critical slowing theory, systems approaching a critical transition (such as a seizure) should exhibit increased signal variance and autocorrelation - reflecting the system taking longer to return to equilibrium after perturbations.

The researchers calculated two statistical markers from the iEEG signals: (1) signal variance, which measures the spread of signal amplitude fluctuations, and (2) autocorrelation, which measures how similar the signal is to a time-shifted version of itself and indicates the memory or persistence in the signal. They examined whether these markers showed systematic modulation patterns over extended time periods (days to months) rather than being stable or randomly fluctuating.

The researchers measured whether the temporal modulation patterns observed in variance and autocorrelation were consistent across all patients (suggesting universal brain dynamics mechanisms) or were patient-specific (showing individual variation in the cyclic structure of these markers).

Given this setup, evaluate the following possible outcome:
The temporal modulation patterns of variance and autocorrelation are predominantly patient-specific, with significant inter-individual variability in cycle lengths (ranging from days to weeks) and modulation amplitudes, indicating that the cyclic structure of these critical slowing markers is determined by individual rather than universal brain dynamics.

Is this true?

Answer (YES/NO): NO